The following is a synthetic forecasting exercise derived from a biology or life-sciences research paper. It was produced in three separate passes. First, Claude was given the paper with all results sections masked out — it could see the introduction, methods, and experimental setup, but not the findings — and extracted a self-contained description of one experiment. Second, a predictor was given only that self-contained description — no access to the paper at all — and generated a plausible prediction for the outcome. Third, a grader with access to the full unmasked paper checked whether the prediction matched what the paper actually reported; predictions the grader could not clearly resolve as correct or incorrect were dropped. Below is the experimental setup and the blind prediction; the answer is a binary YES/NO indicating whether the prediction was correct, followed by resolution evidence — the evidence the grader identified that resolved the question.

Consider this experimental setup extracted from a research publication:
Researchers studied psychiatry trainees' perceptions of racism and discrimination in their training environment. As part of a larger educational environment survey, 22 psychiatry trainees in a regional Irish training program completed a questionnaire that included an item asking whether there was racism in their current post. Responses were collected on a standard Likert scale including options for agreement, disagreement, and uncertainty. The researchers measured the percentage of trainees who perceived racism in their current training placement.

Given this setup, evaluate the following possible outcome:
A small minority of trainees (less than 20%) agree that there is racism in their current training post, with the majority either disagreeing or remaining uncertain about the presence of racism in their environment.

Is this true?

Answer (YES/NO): NO